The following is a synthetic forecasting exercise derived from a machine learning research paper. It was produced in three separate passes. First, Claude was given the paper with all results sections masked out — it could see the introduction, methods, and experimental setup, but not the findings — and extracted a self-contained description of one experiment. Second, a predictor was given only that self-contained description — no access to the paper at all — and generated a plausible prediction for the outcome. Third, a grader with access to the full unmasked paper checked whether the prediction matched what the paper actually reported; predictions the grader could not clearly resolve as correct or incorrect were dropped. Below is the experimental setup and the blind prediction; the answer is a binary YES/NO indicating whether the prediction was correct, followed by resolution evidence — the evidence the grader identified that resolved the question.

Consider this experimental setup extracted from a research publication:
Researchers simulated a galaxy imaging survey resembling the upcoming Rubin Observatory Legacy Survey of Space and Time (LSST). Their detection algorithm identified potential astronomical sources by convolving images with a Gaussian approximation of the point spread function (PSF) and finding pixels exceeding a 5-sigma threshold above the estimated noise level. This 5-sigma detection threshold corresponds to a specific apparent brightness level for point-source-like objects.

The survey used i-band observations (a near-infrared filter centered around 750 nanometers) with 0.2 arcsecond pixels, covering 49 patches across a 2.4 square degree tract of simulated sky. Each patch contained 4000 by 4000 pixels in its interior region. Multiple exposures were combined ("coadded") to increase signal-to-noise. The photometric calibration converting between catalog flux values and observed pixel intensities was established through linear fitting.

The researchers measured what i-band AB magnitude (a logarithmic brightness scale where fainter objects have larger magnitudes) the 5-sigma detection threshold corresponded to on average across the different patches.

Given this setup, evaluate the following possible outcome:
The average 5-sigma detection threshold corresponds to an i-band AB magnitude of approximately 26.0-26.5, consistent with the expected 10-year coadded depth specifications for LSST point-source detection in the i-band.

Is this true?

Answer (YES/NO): NO